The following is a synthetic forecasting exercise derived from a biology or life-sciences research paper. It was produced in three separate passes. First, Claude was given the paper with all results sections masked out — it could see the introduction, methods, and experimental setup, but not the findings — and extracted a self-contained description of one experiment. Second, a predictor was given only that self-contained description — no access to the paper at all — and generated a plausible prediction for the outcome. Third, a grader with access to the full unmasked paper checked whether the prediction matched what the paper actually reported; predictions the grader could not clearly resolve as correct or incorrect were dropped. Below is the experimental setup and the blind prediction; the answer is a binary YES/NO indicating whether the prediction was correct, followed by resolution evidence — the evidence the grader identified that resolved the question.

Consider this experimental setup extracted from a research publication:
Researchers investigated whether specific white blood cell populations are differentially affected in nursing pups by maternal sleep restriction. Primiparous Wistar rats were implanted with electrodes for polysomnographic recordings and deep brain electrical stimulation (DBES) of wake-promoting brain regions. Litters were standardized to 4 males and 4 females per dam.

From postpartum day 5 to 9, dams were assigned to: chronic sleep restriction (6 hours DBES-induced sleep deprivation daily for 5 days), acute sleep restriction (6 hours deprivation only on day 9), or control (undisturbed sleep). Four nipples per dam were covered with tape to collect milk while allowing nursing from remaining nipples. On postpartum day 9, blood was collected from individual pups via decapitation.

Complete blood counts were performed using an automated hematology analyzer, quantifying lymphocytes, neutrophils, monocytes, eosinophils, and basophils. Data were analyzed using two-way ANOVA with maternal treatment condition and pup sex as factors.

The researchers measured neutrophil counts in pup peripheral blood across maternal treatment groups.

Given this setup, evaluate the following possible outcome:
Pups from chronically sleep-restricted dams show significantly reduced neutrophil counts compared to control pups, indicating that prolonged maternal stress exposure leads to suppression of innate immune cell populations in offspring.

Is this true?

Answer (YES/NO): NO